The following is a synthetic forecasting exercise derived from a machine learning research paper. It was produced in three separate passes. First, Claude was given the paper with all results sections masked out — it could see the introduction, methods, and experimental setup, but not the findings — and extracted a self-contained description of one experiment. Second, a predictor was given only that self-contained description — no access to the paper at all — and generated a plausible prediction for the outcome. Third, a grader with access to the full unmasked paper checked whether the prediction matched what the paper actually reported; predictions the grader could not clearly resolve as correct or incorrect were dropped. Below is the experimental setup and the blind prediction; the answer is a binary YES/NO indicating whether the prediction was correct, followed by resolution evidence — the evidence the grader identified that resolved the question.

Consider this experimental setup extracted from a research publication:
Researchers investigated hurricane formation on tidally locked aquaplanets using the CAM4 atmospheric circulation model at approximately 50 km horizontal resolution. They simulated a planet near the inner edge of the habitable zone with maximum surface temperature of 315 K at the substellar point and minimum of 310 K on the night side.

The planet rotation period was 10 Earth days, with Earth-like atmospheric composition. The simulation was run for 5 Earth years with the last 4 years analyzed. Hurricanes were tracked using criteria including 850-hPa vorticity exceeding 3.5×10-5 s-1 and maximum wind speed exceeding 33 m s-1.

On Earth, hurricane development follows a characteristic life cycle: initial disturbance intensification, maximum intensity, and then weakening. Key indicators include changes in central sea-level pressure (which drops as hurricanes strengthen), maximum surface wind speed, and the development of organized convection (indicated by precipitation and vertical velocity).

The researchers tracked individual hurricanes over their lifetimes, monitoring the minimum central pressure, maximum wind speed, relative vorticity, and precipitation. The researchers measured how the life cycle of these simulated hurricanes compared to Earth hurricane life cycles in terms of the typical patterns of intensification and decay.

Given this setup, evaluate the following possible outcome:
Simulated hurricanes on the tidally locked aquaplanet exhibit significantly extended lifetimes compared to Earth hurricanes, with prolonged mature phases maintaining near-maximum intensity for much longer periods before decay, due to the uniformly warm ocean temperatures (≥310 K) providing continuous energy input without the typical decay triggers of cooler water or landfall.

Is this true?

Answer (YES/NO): YES